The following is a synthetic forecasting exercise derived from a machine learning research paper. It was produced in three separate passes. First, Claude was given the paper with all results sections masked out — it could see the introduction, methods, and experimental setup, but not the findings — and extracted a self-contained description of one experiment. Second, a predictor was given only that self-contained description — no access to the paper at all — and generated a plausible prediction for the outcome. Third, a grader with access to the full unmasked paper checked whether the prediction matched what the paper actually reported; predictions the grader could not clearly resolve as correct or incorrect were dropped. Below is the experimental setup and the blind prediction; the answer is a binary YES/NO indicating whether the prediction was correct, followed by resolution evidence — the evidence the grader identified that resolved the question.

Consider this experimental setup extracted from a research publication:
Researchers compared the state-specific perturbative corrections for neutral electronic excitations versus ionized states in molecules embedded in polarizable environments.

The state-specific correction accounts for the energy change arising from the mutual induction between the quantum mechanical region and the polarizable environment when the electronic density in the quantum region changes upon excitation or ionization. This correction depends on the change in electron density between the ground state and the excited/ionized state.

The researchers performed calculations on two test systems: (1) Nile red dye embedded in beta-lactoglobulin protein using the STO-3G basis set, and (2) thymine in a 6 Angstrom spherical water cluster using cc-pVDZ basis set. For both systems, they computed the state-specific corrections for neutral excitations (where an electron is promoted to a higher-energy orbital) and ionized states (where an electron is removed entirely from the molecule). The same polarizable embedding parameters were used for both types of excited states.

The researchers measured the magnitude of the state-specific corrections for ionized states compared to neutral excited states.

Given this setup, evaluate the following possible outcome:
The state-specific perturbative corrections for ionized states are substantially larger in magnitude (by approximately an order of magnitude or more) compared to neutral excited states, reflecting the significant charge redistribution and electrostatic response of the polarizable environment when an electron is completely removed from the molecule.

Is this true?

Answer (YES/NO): YES